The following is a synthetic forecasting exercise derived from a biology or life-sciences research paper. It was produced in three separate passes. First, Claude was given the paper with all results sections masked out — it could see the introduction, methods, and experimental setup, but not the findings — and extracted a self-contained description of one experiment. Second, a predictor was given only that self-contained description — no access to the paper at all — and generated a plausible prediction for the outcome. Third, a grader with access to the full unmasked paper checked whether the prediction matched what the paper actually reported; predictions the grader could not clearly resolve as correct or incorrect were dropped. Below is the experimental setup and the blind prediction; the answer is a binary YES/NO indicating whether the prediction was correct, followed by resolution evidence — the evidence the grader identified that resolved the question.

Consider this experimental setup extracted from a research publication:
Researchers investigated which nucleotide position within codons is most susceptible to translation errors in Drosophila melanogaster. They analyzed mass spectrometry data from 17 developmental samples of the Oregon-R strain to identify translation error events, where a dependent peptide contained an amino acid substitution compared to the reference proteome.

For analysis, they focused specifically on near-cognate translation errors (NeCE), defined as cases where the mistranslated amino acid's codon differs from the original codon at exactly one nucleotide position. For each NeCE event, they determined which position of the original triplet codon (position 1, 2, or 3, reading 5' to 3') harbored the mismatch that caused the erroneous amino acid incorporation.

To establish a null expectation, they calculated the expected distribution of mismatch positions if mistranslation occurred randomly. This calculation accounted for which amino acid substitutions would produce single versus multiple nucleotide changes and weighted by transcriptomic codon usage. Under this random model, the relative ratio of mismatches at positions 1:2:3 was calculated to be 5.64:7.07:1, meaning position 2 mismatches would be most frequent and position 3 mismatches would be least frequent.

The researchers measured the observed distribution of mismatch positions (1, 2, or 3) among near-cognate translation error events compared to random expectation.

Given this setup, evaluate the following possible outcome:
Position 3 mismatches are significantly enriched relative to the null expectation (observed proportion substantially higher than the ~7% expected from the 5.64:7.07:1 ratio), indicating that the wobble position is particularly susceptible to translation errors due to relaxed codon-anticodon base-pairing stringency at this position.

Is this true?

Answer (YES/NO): NO